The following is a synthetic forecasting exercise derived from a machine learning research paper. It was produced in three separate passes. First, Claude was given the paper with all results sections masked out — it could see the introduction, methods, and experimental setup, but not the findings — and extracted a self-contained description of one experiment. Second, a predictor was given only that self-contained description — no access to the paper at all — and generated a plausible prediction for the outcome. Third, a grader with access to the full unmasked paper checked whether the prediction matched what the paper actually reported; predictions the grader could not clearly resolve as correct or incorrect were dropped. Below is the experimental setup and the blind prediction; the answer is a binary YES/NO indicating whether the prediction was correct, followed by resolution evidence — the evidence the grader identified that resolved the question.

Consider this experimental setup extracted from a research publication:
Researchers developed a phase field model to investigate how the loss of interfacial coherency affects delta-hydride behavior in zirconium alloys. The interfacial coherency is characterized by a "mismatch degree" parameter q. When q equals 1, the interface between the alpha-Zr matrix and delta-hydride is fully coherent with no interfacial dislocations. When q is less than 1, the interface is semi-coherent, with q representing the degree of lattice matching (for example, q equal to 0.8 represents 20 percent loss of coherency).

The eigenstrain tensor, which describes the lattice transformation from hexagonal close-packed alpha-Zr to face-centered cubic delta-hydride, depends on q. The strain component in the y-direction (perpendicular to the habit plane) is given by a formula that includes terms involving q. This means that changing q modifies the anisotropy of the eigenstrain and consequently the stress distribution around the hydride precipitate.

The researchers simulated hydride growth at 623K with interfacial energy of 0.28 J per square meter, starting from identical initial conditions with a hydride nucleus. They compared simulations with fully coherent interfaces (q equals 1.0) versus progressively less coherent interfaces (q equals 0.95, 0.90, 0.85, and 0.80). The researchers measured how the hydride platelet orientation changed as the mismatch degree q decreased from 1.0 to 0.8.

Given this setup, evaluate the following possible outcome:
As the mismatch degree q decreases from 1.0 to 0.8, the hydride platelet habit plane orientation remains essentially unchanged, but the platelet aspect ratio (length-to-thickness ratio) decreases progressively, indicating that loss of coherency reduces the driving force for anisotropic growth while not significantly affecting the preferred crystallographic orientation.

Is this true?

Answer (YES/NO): NO